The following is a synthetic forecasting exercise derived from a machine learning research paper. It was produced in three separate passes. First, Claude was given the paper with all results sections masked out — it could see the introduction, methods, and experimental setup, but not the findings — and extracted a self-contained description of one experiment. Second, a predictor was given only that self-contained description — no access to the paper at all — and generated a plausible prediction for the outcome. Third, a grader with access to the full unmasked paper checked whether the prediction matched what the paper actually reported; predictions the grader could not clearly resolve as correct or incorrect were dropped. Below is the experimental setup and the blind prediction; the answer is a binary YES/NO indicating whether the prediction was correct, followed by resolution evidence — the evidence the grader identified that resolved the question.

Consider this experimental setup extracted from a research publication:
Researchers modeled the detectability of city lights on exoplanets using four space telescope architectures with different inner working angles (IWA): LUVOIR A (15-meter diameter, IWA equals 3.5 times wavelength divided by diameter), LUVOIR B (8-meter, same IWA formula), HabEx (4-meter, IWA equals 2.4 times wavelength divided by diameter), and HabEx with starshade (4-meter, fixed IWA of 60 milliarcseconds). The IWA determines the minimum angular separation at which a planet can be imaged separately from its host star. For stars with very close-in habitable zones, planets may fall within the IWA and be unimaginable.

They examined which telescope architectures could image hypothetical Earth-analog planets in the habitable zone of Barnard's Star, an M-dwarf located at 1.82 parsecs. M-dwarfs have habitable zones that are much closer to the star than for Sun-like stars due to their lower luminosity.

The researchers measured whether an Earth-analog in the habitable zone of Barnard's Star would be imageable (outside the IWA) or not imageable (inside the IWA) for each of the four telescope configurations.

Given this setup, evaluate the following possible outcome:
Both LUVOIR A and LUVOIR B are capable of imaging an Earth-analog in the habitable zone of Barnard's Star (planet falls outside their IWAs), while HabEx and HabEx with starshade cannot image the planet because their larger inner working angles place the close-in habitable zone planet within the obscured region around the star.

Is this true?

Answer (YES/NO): NO